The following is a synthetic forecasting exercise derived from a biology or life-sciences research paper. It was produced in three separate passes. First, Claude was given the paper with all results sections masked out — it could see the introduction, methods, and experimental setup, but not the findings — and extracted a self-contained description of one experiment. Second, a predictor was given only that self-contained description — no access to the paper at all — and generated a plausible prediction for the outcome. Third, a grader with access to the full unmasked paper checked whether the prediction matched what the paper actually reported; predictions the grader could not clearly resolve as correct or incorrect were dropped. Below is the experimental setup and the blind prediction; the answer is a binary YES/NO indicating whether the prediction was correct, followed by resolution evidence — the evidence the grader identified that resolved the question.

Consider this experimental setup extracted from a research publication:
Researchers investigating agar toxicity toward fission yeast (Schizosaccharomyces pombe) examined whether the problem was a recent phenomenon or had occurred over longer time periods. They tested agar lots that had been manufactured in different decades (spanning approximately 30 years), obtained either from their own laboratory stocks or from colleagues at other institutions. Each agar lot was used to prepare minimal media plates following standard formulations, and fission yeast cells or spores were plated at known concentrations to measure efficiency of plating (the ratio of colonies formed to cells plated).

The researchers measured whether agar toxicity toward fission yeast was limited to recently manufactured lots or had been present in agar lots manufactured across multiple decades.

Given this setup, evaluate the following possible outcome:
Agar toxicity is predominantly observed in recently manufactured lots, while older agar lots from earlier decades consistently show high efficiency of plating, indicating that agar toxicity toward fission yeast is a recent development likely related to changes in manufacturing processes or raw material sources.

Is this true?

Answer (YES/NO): NO